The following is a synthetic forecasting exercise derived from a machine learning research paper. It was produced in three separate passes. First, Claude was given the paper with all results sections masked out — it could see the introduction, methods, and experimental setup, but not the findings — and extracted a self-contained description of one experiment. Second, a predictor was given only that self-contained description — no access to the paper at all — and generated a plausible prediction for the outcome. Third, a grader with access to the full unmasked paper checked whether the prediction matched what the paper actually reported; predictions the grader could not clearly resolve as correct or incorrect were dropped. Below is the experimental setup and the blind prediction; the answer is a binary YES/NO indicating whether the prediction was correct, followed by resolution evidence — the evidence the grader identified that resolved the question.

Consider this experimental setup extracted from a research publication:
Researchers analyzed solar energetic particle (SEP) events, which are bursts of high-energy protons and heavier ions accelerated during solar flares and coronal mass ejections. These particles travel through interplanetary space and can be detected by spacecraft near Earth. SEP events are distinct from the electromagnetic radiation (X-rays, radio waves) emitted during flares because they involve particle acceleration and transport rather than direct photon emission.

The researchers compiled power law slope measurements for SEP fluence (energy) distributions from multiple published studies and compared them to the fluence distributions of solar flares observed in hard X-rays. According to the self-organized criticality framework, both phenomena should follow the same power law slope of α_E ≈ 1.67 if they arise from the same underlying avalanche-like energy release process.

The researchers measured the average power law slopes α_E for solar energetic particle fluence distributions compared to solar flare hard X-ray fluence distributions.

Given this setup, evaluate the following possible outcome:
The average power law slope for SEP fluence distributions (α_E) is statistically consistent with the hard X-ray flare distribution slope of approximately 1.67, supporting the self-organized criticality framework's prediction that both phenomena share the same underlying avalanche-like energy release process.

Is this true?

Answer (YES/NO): NO